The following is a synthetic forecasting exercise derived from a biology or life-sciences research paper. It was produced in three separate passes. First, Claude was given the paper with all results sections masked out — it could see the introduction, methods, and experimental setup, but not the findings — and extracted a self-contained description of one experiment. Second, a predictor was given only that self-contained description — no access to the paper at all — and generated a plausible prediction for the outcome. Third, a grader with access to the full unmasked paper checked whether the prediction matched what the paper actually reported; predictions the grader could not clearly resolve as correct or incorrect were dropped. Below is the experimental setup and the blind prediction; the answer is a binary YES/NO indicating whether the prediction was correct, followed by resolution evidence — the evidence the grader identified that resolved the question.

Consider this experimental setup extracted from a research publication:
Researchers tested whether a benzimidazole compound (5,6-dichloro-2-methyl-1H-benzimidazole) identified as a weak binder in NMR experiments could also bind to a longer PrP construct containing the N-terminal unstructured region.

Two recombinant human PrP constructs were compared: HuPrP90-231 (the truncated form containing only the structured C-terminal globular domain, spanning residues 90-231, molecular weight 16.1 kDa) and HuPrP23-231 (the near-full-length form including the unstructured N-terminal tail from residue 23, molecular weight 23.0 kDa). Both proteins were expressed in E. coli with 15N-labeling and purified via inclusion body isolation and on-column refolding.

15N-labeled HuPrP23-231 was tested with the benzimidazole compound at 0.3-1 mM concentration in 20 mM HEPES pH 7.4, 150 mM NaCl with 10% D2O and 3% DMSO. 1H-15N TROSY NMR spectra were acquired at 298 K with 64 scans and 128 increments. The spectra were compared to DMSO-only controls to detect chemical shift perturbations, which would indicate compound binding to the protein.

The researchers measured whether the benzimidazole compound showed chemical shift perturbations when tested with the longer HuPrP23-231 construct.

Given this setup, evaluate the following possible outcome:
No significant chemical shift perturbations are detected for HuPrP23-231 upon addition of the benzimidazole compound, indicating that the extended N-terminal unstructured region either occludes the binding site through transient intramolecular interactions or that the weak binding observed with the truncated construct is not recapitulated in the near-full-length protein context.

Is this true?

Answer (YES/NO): NO